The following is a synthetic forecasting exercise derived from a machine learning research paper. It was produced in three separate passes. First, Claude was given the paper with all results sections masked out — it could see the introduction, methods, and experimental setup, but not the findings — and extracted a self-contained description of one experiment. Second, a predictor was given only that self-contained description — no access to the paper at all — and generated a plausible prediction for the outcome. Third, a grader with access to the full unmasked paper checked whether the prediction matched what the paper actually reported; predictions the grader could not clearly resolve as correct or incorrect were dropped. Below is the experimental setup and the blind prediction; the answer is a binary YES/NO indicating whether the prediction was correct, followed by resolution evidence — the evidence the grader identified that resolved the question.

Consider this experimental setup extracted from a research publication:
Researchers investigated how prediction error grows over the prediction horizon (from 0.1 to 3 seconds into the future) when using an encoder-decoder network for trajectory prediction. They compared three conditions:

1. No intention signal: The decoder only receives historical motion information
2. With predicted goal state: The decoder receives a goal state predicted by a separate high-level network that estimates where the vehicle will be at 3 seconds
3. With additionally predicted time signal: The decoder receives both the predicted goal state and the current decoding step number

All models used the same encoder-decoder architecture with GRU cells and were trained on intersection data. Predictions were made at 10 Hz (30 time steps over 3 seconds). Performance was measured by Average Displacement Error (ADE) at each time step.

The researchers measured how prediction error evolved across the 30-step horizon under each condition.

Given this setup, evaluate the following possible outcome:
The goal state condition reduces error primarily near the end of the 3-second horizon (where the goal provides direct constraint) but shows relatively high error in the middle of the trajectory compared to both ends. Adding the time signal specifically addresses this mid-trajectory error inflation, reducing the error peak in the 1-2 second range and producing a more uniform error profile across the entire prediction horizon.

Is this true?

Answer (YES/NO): NO